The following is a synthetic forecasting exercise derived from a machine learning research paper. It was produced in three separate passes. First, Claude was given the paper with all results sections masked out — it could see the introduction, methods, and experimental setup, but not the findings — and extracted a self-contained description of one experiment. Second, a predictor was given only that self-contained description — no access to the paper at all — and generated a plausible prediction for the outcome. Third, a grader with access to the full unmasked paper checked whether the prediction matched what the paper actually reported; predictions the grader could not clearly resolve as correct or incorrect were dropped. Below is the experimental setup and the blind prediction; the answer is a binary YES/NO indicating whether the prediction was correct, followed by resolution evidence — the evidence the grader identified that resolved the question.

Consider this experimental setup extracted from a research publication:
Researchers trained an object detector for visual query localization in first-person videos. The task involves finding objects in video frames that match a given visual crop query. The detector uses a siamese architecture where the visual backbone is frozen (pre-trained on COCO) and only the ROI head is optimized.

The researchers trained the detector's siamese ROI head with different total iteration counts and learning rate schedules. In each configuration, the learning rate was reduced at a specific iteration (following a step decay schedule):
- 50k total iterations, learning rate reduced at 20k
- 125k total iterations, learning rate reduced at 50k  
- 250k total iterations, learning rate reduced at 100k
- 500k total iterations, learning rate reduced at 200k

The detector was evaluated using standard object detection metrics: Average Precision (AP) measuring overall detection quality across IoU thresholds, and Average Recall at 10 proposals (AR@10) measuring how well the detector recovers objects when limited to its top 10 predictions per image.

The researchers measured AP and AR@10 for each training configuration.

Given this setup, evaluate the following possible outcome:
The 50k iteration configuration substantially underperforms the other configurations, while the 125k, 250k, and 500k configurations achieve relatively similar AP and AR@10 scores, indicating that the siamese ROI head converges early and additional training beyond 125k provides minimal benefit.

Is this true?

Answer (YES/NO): NO